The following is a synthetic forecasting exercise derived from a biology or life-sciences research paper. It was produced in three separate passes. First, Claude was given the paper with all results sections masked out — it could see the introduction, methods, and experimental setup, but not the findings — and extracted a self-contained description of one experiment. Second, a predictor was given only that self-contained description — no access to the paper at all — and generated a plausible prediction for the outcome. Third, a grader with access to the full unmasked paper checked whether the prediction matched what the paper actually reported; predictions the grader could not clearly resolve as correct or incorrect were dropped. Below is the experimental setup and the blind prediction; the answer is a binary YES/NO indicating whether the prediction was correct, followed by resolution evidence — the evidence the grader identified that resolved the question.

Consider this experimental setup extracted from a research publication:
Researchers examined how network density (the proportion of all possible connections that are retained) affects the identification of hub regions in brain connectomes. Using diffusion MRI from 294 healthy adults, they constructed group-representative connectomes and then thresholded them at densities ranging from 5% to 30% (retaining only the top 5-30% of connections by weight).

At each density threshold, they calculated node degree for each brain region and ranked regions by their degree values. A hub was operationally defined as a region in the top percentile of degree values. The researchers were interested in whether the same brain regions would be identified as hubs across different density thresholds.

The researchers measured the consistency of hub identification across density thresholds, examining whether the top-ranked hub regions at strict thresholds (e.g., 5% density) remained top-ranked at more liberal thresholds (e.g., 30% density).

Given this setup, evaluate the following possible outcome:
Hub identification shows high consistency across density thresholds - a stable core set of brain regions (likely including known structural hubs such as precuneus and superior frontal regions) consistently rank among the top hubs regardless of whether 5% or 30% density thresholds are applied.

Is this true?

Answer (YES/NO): NO